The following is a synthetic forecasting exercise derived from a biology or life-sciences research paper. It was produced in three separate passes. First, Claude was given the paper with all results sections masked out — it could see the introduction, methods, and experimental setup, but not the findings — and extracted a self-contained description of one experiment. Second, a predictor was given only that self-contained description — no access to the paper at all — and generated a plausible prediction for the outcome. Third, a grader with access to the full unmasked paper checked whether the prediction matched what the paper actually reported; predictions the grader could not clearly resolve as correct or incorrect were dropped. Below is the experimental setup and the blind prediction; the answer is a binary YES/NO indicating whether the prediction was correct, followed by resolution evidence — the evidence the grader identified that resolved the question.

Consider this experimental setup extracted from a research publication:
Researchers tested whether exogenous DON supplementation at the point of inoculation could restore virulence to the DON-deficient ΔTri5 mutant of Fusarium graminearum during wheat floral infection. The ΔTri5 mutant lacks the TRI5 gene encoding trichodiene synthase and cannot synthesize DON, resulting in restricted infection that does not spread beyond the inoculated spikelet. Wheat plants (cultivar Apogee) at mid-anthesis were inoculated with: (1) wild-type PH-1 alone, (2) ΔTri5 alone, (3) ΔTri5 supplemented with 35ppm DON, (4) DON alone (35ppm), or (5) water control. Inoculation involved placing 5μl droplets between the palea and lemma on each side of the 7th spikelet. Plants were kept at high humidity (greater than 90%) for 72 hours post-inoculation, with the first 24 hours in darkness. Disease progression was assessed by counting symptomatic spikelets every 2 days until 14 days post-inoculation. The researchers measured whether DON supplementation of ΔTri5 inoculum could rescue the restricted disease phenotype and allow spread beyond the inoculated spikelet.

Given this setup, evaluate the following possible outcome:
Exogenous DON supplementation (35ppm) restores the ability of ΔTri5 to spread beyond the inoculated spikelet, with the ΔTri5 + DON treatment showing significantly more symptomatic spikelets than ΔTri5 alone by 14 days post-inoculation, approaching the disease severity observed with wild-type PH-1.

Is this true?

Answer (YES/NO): NO